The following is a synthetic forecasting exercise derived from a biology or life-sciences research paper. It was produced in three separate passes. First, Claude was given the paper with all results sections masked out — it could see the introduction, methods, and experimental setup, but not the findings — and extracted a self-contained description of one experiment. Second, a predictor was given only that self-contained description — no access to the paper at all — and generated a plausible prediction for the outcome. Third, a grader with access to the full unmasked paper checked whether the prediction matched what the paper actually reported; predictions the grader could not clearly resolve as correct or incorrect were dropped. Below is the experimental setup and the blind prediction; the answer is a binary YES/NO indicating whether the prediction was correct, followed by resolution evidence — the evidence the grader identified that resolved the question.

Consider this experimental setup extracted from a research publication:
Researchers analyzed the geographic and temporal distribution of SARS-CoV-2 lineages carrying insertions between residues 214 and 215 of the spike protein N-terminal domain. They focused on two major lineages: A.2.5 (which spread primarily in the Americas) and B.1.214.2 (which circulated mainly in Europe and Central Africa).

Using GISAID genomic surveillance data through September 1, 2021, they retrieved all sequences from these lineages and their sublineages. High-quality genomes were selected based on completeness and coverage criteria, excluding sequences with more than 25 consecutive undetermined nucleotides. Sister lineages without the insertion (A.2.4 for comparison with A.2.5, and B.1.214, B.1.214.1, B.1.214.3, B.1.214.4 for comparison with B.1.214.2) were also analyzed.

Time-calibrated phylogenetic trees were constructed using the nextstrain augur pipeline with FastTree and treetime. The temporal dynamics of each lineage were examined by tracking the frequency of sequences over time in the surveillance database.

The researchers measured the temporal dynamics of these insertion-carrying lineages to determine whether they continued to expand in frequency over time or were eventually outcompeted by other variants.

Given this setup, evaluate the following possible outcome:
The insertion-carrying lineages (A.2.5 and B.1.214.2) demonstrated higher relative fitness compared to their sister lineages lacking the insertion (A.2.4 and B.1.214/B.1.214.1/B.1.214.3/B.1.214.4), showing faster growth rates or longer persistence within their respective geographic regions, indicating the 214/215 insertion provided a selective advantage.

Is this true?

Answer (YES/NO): NO